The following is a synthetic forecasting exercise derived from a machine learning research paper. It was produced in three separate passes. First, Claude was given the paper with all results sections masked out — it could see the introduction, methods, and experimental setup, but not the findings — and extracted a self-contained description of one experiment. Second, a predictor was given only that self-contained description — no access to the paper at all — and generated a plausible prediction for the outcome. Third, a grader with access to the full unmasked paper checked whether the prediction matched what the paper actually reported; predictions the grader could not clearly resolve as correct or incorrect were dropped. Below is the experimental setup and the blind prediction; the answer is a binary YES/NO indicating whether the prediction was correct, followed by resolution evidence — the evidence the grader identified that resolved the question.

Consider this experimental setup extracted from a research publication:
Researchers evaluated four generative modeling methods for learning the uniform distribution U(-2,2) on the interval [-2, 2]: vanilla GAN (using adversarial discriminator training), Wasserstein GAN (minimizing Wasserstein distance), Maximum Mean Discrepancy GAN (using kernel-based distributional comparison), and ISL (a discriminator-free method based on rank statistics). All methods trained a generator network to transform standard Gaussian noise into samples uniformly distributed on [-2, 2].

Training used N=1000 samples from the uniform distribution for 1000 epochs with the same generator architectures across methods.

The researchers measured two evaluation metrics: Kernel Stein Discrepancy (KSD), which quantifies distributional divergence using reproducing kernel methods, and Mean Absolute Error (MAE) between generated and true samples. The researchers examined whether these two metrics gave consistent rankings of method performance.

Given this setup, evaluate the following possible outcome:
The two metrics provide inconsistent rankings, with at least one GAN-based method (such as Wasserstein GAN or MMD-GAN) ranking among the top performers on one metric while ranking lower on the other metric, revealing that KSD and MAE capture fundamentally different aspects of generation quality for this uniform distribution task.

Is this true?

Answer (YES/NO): NO